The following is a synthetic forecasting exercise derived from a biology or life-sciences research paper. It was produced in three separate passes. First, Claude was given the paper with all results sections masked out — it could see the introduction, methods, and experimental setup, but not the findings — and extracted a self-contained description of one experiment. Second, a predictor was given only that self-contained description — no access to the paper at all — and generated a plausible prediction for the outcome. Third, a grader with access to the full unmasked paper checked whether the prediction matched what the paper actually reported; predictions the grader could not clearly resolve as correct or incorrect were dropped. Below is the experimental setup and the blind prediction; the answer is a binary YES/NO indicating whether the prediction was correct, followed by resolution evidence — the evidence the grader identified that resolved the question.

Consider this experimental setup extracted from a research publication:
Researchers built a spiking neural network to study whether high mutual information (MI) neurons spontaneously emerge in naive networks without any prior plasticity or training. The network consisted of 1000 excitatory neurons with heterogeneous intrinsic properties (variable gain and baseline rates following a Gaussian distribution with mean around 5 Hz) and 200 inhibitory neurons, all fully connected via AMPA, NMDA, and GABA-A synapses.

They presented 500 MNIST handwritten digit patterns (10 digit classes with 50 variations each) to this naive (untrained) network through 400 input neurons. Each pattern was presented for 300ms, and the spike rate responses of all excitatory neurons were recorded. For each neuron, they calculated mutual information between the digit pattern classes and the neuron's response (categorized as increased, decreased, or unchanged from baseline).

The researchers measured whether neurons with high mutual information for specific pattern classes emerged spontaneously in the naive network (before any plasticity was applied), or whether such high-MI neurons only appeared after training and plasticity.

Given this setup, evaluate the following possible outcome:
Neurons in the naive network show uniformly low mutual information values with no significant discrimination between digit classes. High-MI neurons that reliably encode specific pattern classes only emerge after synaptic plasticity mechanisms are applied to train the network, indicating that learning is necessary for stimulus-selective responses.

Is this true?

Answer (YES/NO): NO